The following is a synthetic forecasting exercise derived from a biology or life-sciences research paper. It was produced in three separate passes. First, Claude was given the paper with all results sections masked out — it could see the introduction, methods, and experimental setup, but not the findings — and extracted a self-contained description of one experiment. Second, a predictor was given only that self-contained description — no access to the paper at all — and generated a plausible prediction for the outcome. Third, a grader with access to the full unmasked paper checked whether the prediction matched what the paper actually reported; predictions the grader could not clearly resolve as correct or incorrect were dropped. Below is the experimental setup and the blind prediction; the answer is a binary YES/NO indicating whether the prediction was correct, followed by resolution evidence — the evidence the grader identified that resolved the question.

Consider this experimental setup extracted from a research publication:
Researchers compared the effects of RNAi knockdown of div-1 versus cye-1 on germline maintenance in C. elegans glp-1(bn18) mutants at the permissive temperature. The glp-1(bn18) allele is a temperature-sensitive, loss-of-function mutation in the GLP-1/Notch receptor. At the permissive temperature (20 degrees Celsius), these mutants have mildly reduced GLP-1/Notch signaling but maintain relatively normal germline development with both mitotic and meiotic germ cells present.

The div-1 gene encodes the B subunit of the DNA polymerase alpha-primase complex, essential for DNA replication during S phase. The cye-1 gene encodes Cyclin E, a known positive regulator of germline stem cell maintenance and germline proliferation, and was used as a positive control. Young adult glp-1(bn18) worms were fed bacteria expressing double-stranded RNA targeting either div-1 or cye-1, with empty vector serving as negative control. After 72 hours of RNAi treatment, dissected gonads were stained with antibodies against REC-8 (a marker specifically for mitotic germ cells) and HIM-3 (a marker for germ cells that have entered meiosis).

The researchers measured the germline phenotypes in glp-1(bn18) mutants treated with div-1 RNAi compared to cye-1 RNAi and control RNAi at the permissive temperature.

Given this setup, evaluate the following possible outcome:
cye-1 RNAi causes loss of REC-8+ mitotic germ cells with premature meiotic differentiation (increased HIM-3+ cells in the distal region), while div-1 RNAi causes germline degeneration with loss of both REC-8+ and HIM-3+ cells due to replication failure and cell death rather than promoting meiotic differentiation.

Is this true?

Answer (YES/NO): NO